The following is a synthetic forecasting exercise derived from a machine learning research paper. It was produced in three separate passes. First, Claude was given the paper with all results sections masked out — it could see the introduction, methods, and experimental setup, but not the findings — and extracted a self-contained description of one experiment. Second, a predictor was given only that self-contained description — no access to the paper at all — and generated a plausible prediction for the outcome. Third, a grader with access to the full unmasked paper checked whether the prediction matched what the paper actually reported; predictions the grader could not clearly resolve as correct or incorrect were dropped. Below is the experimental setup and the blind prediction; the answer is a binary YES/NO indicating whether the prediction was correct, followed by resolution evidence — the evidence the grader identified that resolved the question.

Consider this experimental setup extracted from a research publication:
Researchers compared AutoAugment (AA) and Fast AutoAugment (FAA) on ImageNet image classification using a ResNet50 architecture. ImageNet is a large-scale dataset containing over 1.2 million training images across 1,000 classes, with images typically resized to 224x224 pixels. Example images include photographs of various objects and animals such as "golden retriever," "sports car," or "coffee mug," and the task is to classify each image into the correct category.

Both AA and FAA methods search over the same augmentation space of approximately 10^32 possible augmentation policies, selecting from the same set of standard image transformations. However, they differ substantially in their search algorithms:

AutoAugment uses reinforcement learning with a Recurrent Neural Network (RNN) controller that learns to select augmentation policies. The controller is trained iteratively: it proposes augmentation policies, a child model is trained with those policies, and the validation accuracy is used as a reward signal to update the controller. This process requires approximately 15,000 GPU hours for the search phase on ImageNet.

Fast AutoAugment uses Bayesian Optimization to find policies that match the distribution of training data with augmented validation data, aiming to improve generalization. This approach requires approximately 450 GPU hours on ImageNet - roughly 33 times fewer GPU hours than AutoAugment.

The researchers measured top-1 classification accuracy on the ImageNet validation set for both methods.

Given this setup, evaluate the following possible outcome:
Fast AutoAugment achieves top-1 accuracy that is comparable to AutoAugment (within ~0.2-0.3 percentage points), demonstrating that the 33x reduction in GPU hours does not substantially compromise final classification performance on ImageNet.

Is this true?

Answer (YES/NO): YES